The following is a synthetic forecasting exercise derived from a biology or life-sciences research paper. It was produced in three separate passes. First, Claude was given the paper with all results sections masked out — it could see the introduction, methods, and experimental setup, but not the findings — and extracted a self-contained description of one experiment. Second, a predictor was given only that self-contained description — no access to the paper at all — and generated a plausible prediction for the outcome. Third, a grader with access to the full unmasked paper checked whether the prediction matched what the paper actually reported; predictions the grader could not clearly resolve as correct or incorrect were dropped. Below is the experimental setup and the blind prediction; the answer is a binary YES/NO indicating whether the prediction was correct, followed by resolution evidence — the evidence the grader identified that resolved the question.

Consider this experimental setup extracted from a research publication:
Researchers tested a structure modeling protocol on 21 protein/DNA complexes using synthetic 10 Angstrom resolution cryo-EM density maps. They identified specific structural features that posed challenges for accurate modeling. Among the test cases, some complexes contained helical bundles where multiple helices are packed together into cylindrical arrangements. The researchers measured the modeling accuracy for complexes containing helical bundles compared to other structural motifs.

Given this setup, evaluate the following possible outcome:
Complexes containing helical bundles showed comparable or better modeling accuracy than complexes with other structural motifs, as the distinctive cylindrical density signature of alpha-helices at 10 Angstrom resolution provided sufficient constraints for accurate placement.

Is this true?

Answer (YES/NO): NO